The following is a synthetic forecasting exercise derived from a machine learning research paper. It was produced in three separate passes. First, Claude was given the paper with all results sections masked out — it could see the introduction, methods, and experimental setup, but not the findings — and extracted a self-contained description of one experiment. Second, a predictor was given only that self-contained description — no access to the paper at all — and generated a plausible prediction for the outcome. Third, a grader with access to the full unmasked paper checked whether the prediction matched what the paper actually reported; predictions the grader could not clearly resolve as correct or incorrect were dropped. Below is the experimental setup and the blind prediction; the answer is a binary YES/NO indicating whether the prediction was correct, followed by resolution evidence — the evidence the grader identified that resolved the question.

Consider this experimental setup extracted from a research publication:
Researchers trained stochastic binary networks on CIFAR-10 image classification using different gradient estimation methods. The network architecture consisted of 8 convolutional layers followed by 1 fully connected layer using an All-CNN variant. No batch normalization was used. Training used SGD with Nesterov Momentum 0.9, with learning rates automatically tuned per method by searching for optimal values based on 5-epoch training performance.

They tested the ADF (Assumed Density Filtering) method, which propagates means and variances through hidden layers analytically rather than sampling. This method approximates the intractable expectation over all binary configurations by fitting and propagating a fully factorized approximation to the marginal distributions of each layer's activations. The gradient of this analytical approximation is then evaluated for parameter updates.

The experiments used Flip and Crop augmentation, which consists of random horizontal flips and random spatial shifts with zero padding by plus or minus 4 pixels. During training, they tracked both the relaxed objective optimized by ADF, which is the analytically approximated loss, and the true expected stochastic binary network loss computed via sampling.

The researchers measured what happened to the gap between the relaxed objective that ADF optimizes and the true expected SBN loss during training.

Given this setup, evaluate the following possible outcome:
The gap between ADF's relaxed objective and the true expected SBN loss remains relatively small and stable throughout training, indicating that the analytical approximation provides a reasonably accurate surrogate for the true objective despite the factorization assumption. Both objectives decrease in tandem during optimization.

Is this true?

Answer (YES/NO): NO